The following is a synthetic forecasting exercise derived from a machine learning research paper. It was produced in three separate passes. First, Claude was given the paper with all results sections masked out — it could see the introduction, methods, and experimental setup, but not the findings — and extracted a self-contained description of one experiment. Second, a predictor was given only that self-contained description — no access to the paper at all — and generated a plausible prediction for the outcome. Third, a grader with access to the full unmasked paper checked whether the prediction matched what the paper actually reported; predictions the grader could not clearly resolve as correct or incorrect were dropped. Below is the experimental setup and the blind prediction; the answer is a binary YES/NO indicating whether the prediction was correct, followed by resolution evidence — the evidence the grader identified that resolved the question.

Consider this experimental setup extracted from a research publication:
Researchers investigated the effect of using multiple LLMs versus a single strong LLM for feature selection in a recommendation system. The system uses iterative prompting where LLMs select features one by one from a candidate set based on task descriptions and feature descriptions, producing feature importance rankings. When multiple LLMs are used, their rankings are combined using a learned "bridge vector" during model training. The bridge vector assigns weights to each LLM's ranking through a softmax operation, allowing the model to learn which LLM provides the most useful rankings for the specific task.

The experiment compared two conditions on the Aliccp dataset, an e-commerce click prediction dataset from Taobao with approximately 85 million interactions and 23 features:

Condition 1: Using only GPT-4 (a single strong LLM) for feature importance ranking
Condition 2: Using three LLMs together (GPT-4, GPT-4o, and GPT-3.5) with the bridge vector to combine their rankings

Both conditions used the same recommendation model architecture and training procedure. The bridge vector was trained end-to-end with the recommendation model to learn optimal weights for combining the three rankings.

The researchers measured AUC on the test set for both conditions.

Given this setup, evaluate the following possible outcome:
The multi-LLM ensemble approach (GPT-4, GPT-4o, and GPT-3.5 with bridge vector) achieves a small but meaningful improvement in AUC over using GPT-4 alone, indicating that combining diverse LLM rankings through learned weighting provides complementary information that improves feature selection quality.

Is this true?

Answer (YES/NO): YES